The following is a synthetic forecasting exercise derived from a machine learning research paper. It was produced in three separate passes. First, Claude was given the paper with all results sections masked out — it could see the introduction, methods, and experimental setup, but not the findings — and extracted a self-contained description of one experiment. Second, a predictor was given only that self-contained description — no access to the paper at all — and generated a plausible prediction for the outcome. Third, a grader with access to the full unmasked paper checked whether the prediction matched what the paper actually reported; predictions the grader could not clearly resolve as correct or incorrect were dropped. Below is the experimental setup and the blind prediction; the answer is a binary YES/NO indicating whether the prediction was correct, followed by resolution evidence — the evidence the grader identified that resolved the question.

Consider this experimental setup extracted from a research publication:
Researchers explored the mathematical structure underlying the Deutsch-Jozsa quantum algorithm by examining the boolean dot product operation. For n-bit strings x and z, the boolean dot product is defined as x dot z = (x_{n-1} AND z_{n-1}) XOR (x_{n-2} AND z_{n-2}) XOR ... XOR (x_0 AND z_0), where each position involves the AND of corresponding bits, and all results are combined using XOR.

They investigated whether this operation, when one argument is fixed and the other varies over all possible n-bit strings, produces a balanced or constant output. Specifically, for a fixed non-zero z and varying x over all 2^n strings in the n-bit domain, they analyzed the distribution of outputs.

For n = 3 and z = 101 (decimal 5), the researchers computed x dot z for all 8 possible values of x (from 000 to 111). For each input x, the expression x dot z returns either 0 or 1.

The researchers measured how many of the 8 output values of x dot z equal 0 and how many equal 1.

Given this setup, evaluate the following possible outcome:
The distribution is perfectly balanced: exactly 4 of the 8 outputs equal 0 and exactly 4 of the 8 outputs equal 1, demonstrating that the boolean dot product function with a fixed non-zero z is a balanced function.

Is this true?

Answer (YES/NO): YES